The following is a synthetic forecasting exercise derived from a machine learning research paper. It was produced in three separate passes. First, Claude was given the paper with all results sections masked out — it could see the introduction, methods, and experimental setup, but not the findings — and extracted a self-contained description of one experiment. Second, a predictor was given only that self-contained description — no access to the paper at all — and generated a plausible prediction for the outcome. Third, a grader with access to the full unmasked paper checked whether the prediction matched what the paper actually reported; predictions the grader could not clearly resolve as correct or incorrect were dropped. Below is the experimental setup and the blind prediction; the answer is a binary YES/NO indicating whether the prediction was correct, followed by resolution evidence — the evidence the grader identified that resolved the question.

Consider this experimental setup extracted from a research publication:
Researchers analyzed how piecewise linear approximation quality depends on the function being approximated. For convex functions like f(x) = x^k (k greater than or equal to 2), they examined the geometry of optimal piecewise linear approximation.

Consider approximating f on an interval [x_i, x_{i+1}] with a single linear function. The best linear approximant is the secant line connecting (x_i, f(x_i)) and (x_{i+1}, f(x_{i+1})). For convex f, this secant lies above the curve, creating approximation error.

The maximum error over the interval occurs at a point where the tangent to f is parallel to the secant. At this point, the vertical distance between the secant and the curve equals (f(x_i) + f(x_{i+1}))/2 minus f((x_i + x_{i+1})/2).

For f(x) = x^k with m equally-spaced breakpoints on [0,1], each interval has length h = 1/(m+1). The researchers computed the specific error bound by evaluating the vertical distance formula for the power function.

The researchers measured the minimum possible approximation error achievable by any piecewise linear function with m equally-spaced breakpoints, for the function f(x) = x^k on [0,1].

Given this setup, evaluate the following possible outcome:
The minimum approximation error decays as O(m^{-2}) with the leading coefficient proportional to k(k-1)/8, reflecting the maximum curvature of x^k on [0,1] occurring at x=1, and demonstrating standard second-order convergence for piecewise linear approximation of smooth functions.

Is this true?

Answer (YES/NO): NO